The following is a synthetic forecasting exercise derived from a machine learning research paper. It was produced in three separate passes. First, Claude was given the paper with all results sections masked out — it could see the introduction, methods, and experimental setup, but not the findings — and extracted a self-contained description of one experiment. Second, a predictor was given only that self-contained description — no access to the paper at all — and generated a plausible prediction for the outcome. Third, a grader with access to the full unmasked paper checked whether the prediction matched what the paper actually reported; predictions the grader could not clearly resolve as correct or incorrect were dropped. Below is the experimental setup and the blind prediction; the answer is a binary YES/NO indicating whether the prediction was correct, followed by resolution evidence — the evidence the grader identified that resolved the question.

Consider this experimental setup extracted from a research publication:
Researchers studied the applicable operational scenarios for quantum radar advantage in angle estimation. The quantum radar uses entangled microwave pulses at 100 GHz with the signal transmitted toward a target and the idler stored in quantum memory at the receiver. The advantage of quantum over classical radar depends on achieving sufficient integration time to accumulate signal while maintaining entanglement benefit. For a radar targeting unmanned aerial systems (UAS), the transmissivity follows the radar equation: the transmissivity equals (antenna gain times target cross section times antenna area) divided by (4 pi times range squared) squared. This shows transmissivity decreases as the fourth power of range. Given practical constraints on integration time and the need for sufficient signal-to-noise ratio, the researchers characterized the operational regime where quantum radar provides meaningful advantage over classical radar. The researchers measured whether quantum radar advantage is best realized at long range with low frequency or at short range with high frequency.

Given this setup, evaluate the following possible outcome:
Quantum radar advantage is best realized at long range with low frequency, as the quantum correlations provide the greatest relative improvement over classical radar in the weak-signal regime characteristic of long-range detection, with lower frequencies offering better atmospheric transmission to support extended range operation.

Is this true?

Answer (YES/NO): NO